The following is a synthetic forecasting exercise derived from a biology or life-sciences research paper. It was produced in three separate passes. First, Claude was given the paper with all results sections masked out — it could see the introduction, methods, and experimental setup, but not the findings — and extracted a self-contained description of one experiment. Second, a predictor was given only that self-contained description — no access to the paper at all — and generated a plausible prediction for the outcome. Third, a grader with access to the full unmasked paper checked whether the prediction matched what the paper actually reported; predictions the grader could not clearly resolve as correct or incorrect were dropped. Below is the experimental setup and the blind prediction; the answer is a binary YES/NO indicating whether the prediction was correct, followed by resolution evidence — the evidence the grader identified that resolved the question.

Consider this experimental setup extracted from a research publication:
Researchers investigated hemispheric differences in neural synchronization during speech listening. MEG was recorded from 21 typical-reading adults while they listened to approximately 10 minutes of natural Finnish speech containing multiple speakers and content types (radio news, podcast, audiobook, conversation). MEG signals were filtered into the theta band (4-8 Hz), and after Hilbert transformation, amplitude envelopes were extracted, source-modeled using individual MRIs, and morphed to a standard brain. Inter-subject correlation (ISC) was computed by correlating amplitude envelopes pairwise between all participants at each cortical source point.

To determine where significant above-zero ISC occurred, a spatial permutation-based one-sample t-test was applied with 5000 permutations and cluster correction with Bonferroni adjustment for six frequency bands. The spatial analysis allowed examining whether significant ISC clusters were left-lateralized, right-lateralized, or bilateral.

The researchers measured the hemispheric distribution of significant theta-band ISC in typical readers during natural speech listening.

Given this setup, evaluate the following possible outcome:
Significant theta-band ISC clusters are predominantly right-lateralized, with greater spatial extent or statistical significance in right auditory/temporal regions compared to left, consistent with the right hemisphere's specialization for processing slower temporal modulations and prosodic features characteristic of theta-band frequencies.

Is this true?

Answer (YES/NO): NO